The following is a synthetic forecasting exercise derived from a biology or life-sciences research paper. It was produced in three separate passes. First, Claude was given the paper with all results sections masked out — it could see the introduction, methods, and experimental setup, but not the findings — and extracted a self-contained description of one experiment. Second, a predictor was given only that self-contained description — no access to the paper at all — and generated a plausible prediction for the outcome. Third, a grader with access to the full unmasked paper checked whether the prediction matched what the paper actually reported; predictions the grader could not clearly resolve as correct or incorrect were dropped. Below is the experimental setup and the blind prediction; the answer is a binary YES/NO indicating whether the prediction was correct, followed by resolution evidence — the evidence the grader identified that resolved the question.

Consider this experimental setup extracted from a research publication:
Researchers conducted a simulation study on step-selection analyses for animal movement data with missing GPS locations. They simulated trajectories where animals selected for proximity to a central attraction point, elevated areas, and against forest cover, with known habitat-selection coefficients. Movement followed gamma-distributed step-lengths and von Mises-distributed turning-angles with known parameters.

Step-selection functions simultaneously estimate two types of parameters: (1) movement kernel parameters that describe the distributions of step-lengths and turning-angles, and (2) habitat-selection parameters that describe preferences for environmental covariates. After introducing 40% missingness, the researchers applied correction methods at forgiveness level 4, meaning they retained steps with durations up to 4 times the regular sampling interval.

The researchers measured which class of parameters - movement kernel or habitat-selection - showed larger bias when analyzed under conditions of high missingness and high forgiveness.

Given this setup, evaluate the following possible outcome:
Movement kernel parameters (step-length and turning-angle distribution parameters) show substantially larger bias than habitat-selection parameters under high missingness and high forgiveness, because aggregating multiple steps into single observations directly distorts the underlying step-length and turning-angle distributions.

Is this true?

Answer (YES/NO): YES